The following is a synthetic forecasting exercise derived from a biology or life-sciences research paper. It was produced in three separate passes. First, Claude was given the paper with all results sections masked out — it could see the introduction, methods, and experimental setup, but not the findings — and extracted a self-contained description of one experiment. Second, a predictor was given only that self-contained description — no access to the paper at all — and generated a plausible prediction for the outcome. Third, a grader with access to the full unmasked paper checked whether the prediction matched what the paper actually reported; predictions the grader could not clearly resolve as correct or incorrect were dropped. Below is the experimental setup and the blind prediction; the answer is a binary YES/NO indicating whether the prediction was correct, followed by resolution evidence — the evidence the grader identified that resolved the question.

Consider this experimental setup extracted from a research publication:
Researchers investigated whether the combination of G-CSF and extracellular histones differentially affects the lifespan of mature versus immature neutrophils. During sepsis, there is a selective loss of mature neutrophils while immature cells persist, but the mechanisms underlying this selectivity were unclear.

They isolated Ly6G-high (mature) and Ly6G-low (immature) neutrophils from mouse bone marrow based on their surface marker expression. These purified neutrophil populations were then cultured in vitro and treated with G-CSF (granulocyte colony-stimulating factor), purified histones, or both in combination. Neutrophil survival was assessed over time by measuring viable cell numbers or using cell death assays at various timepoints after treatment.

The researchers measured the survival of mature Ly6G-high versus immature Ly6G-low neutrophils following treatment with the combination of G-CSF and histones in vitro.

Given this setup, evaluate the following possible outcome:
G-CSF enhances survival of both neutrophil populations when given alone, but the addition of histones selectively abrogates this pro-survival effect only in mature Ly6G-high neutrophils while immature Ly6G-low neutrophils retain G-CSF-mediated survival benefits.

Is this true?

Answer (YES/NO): NO